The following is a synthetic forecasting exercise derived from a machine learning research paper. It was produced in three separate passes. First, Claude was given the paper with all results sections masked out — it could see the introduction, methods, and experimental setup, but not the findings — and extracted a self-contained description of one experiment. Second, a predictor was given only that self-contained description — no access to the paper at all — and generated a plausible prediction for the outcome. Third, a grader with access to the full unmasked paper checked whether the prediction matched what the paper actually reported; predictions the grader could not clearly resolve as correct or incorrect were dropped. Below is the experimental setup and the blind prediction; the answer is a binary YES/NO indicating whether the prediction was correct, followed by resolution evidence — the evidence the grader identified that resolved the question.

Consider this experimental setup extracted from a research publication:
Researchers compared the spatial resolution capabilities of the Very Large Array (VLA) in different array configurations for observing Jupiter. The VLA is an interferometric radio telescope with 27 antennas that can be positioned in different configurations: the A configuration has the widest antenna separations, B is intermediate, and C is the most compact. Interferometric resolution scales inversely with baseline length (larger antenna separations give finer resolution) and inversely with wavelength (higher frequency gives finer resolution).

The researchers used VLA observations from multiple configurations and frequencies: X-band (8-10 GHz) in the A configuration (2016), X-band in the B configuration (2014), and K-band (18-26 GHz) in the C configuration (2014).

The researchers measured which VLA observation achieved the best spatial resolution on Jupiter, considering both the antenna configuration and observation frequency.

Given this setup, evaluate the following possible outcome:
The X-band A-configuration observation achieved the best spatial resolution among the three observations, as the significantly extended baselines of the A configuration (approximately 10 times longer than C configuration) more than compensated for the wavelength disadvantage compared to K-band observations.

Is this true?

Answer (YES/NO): YES